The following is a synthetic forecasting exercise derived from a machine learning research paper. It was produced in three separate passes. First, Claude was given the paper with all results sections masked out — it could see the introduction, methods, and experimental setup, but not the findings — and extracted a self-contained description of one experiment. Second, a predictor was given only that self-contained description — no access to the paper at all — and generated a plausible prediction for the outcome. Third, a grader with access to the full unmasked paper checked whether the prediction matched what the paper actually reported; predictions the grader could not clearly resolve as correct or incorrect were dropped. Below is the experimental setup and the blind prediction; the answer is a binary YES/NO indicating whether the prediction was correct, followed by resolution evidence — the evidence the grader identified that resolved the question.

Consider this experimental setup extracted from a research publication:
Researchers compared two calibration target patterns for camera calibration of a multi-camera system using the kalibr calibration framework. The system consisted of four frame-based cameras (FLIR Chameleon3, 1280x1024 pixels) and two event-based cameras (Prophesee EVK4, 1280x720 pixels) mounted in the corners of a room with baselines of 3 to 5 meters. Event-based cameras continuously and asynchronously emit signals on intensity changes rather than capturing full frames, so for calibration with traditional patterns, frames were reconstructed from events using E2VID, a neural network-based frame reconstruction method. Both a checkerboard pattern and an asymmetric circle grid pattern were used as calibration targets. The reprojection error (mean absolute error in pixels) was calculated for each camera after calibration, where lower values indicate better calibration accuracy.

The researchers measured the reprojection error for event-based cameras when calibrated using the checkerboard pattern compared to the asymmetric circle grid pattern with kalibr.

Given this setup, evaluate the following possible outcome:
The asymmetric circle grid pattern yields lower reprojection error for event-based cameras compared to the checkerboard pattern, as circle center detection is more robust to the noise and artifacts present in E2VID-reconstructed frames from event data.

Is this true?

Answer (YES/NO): YES